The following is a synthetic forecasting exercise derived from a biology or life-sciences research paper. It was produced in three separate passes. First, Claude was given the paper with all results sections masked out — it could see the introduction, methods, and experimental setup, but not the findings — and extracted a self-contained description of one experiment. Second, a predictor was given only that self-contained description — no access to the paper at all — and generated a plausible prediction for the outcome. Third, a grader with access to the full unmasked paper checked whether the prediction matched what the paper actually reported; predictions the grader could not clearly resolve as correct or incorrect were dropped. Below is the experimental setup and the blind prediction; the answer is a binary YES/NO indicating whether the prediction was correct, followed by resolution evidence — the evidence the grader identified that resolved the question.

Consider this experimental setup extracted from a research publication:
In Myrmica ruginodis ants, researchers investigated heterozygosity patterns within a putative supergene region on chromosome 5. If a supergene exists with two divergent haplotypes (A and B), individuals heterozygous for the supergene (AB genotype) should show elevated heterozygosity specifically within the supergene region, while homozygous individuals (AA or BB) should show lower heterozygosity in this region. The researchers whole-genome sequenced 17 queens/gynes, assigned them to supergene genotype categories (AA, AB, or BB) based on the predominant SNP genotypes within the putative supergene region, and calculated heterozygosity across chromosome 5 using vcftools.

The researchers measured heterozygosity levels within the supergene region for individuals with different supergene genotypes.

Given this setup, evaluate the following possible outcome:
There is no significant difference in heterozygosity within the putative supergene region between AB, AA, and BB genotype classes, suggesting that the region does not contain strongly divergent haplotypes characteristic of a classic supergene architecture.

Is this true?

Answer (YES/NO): NO